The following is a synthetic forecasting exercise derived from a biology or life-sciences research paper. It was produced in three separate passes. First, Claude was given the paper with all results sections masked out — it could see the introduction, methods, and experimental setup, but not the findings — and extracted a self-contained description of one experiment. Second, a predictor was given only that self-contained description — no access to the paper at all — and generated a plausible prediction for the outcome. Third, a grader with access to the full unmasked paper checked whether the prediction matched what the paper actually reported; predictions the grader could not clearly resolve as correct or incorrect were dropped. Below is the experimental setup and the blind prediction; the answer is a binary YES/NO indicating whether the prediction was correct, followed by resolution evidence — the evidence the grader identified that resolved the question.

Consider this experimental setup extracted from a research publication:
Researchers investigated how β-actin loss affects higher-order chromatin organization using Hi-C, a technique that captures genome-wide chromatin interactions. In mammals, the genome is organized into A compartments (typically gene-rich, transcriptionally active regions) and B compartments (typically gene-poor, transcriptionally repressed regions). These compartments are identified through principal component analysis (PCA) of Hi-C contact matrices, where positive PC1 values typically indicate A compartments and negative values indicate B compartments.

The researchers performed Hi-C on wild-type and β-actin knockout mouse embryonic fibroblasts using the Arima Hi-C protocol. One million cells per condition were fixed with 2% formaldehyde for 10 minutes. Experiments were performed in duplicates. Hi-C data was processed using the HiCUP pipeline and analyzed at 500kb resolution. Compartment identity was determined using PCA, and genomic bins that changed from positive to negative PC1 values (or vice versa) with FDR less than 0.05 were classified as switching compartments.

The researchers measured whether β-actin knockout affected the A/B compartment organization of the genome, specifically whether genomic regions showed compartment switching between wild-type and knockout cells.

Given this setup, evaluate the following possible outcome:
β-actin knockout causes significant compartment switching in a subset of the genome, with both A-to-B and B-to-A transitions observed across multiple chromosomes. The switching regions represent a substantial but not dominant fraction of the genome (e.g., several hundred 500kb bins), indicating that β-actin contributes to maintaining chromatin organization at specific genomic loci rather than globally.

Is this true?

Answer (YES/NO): YES